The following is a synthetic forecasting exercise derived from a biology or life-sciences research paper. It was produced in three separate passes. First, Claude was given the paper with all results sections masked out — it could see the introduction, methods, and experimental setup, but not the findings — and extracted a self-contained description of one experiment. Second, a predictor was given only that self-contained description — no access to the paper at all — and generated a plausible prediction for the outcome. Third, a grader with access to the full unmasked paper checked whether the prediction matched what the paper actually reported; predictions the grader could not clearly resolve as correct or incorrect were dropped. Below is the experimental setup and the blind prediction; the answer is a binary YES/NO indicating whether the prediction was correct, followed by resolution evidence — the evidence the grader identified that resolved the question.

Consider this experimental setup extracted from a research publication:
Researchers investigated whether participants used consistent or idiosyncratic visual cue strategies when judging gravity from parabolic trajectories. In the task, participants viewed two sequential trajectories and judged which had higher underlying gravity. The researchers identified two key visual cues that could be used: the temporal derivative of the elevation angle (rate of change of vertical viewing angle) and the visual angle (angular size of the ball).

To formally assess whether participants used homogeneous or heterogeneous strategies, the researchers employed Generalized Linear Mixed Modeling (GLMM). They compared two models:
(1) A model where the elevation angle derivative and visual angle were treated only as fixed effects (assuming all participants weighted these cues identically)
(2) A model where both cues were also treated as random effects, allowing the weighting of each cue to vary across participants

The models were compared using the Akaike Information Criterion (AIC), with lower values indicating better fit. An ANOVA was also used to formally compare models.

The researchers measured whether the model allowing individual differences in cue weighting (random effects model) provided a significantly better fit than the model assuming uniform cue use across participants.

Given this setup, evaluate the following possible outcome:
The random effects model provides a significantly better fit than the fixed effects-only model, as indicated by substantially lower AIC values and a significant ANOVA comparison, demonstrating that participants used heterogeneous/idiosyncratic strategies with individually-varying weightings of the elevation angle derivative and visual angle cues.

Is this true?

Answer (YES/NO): YES